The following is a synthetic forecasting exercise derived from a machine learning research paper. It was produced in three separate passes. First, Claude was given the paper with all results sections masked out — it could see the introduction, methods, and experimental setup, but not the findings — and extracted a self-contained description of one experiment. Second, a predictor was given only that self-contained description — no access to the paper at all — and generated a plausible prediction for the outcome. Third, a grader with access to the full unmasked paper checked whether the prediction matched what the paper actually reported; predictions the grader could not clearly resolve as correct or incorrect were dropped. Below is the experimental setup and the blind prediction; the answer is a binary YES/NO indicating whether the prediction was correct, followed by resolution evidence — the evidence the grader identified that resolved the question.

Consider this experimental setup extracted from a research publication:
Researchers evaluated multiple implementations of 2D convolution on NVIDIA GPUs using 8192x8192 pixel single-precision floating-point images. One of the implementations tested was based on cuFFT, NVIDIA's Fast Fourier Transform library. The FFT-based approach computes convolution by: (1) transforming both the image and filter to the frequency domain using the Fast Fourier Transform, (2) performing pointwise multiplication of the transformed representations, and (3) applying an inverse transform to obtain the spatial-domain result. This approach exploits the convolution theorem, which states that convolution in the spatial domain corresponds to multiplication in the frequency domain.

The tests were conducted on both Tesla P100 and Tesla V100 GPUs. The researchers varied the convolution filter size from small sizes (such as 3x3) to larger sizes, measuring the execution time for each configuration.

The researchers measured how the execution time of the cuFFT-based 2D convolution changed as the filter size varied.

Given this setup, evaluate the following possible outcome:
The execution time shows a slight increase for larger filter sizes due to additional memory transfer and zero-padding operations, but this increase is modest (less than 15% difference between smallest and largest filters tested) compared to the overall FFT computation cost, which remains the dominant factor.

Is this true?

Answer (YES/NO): NO